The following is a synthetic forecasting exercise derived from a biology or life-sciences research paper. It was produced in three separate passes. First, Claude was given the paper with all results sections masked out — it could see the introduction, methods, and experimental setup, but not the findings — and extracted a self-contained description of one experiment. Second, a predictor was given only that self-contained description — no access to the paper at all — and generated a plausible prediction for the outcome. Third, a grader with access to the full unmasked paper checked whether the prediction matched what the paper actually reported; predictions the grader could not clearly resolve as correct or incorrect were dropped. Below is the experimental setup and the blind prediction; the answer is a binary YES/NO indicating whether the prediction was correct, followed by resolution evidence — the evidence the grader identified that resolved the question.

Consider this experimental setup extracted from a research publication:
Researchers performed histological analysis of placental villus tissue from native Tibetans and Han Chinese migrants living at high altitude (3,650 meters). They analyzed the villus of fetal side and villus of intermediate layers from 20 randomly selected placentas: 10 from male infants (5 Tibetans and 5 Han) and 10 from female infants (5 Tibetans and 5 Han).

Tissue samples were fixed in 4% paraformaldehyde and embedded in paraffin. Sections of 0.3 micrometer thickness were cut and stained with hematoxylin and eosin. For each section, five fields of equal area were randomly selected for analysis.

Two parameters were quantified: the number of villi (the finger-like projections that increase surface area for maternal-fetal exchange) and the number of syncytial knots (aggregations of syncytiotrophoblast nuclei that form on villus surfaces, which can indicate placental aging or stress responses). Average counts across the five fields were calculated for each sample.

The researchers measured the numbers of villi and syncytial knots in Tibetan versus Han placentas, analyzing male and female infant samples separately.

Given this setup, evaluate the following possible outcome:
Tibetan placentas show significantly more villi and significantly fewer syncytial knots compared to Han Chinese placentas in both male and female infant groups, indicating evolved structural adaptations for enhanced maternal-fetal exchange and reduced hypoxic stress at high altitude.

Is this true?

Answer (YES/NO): NO